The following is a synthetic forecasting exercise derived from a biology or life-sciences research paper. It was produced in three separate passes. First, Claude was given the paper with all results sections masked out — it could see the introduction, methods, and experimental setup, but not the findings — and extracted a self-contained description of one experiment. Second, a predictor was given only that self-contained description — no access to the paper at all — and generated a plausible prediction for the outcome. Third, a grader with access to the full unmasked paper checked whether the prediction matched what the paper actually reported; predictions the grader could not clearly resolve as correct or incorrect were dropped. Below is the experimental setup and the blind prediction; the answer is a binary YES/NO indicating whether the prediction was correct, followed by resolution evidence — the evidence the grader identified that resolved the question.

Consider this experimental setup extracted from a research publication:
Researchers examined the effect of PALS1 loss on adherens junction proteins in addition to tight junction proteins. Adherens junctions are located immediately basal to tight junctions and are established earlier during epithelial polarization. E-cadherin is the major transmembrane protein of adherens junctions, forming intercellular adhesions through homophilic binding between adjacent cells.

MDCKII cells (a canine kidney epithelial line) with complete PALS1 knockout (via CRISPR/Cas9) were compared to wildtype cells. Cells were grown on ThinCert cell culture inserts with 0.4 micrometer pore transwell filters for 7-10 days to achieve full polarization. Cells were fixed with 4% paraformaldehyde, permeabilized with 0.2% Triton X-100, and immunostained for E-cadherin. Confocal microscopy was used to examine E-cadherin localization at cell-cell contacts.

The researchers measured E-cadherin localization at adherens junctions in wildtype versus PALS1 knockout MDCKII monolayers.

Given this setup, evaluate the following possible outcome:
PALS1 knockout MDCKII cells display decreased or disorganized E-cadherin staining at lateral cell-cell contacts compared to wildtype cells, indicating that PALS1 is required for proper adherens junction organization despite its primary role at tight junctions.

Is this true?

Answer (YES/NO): NO